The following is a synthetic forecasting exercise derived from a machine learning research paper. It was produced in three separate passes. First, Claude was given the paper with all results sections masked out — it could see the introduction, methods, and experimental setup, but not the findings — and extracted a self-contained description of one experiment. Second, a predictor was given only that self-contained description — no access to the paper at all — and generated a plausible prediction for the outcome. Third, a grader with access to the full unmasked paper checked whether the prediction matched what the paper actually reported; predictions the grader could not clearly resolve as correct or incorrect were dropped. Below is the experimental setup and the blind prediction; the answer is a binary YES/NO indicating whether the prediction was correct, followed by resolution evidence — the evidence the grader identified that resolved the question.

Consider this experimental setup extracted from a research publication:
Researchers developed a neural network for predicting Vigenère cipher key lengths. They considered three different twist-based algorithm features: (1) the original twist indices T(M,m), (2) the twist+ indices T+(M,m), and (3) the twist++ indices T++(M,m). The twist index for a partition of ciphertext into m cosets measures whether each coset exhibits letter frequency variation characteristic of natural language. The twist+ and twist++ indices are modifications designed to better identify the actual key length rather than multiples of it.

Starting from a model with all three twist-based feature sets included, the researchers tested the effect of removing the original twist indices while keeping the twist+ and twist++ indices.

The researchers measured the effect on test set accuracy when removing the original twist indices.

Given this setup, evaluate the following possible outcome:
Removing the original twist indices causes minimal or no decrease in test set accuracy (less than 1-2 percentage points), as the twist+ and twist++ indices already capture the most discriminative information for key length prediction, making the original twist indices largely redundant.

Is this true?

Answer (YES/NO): YES